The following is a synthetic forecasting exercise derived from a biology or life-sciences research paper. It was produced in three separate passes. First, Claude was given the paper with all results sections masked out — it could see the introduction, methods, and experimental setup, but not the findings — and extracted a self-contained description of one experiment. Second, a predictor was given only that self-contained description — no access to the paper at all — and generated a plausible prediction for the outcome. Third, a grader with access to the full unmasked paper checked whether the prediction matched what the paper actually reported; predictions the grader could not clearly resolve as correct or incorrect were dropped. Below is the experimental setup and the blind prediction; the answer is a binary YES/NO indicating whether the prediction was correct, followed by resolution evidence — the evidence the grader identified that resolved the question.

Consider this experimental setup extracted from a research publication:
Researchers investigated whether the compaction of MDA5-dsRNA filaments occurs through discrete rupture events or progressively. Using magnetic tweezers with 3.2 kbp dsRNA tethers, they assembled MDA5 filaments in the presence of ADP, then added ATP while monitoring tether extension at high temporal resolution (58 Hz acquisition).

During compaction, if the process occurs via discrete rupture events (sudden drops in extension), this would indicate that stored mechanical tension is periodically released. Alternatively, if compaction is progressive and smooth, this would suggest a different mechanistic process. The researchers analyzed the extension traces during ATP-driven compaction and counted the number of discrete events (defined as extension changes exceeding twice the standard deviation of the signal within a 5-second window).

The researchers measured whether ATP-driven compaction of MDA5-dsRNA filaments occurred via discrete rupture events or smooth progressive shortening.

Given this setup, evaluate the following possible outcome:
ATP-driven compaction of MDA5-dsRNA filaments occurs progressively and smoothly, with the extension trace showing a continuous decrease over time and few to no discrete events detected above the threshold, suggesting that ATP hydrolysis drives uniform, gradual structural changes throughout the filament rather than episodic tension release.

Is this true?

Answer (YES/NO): NO